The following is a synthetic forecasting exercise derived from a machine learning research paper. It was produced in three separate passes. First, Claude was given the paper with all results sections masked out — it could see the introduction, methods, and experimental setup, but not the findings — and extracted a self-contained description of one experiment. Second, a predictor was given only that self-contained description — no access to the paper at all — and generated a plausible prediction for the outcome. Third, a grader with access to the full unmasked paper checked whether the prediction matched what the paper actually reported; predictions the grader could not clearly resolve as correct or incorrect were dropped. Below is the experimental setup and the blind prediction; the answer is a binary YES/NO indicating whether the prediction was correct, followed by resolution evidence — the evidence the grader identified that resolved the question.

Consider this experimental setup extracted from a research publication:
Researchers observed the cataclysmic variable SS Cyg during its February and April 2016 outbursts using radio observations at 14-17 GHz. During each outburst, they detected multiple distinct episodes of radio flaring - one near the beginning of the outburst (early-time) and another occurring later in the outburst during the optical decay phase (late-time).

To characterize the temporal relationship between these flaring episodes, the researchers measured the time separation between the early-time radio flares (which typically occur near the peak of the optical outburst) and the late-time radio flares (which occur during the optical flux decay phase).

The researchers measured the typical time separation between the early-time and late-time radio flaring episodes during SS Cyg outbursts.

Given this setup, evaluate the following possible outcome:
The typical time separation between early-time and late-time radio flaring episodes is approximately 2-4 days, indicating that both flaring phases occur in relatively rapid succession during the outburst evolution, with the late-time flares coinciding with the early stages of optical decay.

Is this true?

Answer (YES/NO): NO